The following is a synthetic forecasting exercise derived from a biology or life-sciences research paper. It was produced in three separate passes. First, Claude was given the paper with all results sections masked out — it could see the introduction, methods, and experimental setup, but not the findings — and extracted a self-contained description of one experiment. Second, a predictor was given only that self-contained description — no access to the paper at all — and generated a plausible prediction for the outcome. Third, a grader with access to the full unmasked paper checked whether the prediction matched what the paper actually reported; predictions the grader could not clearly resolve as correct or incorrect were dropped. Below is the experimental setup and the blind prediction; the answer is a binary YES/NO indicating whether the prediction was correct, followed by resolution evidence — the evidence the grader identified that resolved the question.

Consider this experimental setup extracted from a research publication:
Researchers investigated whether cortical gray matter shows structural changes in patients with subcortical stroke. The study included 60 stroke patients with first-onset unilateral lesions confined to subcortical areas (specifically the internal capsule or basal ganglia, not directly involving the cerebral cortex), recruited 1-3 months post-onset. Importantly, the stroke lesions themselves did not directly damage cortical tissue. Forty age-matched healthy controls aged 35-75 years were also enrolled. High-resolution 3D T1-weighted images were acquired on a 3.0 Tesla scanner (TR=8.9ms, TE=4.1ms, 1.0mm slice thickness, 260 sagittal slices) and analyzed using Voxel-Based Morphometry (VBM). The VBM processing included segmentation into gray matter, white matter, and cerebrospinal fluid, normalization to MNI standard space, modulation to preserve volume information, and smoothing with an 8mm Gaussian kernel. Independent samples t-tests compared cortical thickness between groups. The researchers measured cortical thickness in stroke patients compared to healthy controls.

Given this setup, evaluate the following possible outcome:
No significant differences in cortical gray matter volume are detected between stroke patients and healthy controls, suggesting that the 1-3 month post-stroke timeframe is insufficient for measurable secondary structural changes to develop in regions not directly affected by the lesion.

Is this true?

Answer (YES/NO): NO